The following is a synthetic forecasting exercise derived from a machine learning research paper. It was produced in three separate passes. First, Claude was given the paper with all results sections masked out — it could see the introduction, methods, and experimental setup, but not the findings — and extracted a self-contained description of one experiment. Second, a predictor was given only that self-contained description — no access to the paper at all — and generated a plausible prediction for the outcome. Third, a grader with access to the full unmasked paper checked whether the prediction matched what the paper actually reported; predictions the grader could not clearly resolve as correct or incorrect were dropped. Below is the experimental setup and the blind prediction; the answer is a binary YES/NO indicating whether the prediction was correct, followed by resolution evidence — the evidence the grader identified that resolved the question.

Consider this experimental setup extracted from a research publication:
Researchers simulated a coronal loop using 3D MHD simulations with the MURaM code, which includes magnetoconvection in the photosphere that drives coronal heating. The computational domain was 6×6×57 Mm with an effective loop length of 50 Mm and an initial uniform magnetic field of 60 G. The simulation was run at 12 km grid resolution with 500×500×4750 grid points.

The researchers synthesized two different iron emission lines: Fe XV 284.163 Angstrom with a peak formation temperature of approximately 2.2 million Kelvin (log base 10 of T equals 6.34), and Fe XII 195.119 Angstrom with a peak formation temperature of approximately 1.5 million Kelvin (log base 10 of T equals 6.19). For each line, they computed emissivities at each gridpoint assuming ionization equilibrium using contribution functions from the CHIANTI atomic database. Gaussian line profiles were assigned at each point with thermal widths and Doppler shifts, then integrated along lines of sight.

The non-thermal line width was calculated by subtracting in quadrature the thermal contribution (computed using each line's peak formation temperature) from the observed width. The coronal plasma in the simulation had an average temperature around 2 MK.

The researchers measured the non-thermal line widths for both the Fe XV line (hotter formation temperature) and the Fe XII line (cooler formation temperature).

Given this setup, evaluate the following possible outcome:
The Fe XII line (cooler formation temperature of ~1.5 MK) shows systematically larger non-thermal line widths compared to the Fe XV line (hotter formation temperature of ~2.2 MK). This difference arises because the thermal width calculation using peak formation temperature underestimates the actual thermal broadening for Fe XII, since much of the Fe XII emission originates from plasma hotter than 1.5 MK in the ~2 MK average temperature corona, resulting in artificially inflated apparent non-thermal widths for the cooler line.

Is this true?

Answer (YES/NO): NO